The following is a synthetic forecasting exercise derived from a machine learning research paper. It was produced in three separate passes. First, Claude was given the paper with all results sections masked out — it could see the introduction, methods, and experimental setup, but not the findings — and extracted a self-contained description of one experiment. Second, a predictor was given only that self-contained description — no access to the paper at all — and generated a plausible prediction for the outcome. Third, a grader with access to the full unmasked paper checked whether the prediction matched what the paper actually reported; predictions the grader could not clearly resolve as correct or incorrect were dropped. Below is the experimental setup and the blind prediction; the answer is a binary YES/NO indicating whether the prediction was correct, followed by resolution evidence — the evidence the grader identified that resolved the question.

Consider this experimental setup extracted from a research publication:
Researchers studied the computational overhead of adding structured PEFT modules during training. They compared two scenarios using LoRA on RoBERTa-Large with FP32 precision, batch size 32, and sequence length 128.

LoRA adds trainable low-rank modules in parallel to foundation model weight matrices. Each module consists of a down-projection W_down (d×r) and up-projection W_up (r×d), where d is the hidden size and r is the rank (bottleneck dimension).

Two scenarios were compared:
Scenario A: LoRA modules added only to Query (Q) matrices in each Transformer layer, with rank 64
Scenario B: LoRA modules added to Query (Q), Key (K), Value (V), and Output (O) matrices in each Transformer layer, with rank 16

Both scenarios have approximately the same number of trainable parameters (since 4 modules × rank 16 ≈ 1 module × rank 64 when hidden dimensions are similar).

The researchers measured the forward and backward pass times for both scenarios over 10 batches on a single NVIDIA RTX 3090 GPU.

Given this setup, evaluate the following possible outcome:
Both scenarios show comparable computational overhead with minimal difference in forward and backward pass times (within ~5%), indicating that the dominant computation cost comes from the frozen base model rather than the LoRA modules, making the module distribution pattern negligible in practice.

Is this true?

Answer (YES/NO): NO